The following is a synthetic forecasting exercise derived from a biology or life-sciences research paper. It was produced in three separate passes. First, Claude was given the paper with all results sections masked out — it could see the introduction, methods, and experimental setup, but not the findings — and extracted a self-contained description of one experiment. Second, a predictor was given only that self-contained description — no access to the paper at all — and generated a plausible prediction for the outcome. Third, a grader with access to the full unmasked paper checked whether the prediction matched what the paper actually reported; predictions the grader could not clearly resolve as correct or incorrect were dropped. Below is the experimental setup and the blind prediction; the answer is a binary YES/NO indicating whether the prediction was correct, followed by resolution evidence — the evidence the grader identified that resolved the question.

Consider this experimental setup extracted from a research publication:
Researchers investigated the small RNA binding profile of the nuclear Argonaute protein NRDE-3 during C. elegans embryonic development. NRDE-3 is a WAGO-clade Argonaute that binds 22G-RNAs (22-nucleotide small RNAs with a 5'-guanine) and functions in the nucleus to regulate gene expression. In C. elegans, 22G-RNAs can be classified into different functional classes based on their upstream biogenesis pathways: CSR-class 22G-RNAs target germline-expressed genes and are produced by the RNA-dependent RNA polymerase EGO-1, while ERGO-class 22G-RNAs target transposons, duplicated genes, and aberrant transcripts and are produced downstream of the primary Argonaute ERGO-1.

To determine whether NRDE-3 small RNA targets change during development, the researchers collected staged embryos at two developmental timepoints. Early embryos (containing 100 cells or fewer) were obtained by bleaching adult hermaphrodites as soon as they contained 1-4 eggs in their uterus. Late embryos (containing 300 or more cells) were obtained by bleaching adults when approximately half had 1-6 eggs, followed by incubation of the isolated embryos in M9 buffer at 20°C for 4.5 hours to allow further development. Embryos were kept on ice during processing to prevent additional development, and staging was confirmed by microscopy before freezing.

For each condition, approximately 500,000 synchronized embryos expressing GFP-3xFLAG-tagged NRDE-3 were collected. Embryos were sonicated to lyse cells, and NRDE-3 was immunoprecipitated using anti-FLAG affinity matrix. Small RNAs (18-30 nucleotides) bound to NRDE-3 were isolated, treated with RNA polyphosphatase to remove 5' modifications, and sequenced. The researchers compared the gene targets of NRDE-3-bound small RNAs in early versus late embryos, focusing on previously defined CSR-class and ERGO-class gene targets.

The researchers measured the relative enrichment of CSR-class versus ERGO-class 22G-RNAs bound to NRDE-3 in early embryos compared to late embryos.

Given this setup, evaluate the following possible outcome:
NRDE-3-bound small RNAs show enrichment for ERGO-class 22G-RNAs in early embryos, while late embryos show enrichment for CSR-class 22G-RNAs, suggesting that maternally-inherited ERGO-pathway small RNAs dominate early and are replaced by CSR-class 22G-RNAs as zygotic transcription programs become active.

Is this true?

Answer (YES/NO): NO